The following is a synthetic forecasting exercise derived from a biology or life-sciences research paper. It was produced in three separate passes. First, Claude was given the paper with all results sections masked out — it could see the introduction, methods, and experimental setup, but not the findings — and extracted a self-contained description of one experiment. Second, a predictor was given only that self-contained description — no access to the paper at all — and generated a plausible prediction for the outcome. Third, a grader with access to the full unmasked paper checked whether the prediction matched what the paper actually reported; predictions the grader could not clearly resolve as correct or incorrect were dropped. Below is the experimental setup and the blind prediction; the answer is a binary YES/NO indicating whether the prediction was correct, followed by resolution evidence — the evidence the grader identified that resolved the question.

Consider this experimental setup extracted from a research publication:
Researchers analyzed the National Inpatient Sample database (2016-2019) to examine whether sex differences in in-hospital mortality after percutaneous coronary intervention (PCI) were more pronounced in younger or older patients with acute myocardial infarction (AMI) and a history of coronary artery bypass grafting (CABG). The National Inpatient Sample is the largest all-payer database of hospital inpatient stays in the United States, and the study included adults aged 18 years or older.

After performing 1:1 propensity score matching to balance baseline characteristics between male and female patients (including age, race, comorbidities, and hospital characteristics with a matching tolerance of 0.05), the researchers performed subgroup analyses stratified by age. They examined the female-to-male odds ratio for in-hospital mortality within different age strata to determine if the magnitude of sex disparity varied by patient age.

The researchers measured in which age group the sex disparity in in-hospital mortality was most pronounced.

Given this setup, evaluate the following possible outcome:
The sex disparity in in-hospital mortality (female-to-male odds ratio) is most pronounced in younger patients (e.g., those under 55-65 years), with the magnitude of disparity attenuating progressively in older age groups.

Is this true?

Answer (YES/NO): NO